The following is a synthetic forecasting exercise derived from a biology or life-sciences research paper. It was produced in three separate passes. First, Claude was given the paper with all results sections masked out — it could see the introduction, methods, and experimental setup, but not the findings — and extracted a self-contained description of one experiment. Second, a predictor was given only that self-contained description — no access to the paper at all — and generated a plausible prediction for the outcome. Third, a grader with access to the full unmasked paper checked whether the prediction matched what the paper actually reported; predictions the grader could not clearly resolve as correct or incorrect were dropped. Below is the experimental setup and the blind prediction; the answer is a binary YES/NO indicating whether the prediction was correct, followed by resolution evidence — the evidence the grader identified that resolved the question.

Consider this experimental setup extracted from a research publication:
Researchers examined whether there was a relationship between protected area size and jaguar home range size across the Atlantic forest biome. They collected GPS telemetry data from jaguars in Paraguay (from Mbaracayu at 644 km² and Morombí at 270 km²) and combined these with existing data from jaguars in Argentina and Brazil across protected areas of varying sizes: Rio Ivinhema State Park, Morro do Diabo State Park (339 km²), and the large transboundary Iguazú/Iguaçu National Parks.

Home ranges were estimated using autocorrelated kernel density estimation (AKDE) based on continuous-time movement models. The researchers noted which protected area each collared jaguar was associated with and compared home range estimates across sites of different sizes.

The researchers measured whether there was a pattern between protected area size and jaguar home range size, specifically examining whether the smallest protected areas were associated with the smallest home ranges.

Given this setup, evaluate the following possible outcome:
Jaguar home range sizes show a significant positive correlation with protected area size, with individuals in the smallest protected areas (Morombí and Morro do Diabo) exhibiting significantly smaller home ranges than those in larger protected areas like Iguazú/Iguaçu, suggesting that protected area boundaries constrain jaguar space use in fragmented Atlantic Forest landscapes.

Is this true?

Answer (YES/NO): NO